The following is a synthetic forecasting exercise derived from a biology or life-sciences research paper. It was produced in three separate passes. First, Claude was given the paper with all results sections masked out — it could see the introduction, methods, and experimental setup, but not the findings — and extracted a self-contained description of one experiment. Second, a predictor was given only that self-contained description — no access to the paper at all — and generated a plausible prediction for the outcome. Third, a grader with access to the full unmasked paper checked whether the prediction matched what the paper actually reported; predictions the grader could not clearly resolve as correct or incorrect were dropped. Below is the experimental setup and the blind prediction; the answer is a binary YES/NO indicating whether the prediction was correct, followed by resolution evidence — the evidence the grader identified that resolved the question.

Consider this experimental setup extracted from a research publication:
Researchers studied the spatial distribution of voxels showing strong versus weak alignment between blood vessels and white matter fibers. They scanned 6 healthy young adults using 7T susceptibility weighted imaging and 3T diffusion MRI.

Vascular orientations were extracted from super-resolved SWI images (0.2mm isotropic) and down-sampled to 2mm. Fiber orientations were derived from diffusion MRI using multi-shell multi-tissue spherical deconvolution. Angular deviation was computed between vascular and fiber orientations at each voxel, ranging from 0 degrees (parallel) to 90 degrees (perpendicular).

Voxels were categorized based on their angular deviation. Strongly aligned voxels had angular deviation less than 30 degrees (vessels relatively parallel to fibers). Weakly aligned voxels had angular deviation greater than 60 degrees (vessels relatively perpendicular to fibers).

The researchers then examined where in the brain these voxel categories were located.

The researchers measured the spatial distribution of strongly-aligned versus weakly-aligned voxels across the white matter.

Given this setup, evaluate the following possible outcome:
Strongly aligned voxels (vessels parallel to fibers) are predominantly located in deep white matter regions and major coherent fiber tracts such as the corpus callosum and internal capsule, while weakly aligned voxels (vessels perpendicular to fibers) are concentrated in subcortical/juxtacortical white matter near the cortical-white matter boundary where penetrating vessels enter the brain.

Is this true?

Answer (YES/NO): NO